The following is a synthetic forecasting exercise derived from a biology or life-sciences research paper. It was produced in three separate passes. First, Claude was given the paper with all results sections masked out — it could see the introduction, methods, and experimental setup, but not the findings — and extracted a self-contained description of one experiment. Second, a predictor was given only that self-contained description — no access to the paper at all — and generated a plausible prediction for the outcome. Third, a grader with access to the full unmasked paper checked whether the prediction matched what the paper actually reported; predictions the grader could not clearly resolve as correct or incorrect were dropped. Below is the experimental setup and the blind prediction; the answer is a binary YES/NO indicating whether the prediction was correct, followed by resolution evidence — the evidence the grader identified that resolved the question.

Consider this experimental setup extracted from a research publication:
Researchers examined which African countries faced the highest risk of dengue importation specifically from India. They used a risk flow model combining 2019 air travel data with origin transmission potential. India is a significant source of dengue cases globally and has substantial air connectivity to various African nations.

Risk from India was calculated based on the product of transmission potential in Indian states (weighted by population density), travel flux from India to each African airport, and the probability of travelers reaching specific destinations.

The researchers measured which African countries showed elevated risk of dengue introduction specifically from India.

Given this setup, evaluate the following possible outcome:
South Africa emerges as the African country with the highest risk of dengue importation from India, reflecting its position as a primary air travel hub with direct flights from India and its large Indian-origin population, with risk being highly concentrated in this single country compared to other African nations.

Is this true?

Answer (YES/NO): NO